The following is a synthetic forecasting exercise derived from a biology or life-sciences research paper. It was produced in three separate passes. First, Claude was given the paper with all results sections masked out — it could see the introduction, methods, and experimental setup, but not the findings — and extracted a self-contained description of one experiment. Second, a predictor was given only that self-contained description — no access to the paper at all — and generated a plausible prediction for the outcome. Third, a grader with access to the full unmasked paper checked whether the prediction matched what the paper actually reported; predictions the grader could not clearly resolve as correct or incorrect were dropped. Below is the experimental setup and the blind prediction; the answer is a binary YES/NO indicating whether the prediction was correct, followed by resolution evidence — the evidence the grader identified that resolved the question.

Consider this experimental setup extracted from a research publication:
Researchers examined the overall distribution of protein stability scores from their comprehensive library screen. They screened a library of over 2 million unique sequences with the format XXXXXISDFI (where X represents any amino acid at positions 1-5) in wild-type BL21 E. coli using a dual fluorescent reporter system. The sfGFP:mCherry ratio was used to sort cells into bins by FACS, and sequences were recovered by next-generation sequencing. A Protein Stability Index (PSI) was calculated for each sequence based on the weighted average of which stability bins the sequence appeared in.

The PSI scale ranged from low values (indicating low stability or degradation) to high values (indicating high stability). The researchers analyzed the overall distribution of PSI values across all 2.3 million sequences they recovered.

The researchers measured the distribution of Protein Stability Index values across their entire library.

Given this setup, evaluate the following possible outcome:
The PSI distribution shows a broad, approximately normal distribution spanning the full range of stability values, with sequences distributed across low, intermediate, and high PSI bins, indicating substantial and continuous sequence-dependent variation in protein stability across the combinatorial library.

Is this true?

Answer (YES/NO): NO